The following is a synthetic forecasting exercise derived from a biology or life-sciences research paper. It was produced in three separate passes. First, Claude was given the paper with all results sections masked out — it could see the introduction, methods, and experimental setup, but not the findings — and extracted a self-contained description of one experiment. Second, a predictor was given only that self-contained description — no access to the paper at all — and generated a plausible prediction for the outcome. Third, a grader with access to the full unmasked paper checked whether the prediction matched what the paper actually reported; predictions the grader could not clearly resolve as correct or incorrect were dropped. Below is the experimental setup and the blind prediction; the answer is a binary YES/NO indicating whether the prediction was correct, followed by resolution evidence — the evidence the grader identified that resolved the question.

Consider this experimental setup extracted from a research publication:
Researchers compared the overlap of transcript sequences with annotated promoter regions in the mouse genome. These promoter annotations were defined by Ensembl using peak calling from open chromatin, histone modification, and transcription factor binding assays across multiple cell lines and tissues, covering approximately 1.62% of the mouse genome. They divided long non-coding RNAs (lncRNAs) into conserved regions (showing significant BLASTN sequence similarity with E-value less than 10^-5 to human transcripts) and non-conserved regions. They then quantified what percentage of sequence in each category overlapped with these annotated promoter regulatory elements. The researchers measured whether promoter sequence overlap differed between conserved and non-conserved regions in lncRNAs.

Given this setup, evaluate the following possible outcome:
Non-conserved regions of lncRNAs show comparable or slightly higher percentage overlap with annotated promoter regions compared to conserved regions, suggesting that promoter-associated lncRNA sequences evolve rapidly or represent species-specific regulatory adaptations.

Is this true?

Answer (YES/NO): NO